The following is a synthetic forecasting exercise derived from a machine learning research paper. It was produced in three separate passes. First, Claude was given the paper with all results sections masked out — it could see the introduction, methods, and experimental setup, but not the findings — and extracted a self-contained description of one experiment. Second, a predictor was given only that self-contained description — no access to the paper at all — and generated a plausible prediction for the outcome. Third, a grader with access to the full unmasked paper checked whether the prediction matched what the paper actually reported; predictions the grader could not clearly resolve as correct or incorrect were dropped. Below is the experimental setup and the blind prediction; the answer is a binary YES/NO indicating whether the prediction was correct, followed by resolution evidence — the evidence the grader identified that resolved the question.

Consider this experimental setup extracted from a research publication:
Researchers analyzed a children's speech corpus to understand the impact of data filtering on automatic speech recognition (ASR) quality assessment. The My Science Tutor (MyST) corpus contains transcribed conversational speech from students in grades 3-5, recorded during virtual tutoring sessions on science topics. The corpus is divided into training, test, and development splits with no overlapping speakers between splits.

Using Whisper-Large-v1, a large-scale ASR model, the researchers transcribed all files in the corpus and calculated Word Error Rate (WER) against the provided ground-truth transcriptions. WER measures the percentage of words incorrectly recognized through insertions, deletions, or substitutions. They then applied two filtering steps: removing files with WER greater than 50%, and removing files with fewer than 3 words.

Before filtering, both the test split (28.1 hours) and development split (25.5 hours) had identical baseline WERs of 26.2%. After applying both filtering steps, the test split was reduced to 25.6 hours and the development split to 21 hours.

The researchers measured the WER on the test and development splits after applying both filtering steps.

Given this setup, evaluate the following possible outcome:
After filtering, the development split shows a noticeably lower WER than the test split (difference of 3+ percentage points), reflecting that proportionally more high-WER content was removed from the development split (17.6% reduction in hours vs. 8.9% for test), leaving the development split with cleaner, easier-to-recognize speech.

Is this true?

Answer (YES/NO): NO